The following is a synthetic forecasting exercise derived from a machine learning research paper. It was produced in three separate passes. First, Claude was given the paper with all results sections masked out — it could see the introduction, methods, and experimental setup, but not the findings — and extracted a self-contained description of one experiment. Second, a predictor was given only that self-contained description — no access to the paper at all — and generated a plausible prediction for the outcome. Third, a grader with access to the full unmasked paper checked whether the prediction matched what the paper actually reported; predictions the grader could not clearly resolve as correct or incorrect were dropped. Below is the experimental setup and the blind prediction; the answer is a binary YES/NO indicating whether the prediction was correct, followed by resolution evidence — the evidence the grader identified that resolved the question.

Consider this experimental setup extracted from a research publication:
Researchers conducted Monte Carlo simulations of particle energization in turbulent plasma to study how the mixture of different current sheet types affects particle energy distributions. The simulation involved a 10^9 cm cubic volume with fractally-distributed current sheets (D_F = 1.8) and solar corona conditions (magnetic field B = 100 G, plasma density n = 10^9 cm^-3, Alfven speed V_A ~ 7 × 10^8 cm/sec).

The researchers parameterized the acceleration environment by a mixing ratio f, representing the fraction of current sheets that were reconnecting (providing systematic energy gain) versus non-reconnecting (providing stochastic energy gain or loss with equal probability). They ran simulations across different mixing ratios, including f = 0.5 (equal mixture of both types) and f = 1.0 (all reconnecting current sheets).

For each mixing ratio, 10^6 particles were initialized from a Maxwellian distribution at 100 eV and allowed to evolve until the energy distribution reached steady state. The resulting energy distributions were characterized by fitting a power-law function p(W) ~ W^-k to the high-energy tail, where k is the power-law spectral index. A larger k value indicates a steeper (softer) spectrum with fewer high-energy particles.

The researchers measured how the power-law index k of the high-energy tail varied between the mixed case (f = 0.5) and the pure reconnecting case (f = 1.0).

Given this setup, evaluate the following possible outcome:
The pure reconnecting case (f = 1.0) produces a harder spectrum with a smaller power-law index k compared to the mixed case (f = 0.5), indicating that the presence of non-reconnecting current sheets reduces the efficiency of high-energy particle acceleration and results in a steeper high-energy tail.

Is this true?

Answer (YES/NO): NO